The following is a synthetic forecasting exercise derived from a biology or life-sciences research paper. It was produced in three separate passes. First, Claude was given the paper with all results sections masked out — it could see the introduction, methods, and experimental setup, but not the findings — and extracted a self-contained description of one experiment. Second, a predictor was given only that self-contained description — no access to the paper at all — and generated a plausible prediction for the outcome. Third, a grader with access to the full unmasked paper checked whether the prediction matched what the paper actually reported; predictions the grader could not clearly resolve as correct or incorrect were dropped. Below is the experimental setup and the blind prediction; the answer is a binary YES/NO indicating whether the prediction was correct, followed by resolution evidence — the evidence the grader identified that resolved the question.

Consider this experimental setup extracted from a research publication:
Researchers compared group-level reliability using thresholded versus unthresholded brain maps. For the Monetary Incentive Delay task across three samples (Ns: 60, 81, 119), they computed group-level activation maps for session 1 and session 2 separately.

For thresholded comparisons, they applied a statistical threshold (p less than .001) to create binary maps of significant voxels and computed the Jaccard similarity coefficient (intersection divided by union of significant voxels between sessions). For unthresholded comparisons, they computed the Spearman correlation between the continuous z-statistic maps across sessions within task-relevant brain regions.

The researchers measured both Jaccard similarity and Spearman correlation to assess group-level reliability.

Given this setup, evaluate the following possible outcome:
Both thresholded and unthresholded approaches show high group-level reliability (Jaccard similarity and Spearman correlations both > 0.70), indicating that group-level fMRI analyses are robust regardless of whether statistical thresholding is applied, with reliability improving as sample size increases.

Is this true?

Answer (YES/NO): NO